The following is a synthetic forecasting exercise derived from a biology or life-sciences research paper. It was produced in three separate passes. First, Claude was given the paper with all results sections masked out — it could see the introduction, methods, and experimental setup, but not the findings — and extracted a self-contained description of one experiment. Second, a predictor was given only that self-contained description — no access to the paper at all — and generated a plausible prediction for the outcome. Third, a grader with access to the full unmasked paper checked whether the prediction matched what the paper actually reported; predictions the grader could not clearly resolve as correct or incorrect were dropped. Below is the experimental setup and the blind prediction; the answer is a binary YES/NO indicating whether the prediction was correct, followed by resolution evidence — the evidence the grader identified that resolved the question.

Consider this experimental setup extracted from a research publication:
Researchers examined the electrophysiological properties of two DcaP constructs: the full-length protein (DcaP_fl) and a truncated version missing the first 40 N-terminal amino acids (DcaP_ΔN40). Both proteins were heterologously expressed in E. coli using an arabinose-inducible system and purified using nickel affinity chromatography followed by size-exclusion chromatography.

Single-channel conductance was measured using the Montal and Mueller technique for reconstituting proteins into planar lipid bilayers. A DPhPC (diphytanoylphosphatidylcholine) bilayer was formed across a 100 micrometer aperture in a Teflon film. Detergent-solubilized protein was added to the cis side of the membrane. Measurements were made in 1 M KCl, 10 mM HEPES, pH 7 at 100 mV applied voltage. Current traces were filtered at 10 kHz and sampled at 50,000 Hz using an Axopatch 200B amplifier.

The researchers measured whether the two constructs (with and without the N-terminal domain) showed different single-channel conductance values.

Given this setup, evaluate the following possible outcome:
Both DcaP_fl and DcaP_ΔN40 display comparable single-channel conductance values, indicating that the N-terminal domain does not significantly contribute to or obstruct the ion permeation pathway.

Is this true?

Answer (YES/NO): YES